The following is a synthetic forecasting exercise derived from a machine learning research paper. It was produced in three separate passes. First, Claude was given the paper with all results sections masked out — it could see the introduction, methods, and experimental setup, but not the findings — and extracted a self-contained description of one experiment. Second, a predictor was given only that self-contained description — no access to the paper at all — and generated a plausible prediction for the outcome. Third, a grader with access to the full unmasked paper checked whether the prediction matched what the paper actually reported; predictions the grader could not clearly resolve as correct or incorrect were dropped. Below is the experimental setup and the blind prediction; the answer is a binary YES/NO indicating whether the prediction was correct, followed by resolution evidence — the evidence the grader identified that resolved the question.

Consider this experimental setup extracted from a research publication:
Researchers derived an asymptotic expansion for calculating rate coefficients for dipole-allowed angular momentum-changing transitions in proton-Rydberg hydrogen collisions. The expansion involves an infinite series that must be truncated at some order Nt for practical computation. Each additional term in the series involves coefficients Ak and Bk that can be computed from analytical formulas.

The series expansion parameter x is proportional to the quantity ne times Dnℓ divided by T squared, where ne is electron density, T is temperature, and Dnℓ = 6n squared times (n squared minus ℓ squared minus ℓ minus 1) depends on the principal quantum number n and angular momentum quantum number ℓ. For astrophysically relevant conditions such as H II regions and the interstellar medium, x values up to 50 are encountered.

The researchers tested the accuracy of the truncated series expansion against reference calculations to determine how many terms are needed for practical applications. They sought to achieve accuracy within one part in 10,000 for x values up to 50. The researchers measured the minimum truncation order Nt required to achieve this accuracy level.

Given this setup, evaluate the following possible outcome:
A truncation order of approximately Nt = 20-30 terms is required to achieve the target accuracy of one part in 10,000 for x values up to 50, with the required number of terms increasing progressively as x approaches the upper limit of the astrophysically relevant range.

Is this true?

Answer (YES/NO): NO